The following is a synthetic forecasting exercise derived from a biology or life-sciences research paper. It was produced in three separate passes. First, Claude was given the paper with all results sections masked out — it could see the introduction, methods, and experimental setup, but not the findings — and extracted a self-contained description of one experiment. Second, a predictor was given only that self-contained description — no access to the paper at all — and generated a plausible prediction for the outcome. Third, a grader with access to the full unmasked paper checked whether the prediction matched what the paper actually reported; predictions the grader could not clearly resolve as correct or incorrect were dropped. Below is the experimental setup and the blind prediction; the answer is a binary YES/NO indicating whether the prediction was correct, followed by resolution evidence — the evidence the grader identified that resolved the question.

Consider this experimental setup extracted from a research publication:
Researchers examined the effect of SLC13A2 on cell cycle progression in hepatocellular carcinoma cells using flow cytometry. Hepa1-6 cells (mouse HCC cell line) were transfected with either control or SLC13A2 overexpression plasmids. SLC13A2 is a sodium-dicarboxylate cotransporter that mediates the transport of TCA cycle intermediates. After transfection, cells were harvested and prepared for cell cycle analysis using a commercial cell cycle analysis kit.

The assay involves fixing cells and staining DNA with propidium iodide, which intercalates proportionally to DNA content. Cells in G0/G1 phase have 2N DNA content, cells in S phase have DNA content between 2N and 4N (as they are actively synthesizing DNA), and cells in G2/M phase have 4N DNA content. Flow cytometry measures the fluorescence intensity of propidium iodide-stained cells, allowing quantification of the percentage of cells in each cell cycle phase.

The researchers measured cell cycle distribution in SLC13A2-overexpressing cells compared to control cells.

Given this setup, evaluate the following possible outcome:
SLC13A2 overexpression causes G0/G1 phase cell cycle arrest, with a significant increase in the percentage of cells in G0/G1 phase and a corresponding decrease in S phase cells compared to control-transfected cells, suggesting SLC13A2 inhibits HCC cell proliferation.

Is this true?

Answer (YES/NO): NO